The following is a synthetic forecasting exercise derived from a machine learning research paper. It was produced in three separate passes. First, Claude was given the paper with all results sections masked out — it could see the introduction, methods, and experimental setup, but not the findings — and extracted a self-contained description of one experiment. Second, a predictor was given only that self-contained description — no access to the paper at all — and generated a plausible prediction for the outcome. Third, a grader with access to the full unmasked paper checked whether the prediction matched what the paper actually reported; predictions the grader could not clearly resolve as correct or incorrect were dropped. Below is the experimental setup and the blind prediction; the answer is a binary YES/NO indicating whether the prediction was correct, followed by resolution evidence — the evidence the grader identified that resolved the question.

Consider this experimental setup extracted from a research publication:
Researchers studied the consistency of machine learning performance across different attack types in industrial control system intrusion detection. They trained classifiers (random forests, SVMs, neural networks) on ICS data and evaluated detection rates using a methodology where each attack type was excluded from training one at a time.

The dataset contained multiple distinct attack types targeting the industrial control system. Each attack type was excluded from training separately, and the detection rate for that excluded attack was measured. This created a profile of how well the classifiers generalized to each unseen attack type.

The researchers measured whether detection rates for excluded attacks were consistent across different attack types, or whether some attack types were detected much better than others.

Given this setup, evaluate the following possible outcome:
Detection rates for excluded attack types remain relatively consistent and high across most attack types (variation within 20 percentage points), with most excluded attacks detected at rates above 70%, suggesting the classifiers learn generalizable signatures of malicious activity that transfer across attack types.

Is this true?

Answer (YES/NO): NO